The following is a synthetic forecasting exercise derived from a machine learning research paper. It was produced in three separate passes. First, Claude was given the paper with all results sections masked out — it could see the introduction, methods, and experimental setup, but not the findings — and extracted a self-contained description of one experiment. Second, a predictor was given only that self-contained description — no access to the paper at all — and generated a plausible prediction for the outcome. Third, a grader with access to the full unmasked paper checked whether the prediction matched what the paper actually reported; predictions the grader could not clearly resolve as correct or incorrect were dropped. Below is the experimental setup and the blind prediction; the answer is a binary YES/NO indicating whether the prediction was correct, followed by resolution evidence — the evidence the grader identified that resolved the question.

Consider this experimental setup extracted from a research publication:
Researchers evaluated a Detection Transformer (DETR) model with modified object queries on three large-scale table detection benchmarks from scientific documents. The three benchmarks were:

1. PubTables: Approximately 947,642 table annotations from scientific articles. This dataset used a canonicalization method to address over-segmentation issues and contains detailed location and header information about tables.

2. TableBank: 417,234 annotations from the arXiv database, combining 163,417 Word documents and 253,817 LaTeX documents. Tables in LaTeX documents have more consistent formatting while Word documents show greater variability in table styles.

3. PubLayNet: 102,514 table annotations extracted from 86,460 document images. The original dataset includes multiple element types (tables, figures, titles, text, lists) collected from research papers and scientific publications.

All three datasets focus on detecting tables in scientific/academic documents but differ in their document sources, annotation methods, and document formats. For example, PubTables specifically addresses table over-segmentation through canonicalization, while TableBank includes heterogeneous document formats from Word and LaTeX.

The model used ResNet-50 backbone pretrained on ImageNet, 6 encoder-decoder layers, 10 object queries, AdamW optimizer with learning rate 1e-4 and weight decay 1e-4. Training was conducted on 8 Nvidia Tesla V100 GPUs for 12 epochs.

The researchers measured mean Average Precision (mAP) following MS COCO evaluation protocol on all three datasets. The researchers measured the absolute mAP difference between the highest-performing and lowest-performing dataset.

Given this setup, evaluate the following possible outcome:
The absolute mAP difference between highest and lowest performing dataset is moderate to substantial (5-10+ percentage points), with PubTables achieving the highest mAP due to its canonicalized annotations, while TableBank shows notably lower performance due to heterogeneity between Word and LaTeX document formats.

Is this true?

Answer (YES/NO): NO